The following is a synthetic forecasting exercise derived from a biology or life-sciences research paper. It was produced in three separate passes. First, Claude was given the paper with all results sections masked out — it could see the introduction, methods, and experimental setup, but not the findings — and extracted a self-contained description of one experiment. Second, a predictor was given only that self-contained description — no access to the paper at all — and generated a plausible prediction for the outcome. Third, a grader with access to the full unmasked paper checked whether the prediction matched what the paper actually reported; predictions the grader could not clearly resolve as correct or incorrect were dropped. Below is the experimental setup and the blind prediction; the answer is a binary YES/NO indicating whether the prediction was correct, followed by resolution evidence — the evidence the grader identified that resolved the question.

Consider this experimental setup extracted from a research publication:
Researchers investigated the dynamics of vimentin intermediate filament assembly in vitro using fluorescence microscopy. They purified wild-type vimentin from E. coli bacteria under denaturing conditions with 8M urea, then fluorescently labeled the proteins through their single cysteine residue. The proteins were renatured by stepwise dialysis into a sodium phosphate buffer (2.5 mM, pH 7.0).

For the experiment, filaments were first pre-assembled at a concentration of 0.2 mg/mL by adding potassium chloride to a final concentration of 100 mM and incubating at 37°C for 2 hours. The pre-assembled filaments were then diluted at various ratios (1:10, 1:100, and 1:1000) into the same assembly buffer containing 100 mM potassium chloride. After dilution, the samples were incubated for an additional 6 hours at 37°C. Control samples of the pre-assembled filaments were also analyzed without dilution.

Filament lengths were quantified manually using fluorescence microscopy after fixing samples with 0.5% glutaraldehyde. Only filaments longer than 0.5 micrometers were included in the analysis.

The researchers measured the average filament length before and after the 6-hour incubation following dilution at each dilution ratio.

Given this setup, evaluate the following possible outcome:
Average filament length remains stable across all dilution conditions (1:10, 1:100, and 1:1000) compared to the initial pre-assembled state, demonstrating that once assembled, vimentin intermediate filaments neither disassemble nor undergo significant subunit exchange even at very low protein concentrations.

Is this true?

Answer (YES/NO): NO